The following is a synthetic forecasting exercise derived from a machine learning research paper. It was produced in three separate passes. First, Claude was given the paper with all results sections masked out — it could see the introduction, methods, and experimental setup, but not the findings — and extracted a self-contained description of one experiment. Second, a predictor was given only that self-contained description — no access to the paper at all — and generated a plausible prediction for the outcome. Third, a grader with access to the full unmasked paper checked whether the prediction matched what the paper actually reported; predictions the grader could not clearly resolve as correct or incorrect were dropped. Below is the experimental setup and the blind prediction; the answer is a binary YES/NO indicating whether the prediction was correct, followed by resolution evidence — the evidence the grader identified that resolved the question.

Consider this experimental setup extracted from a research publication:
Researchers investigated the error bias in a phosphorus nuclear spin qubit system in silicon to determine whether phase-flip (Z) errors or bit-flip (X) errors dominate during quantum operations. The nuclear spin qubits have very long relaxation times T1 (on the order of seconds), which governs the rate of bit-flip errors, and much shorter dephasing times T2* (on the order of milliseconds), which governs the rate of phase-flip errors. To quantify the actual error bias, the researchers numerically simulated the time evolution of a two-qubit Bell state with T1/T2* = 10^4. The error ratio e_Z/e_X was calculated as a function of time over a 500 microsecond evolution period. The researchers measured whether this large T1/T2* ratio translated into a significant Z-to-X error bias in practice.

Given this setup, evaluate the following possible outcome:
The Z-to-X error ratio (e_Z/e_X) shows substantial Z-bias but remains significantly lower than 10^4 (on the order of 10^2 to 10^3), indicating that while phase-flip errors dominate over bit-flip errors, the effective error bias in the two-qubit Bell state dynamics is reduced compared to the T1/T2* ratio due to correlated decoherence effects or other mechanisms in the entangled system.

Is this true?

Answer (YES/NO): NO